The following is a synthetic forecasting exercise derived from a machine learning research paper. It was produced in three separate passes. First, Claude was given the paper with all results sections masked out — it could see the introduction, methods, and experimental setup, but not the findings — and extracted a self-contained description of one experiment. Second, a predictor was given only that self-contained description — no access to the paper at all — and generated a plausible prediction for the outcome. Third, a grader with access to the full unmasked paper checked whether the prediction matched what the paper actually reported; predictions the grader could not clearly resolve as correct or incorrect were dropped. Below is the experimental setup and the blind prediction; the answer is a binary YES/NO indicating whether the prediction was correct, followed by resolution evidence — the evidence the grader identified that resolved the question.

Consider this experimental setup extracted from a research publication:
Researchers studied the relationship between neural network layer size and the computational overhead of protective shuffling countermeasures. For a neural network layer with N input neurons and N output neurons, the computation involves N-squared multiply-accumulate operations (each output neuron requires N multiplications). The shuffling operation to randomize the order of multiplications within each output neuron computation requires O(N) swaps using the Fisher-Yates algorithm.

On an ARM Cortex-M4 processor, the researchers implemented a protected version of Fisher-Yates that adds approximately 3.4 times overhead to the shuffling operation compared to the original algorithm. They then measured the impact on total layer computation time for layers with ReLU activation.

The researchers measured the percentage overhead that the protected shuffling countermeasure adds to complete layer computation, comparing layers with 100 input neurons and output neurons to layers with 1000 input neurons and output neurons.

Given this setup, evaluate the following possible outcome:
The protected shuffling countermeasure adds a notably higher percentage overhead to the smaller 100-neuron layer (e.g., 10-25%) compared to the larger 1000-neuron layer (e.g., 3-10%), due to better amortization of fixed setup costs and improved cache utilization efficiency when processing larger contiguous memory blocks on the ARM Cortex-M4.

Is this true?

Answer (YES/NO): NO